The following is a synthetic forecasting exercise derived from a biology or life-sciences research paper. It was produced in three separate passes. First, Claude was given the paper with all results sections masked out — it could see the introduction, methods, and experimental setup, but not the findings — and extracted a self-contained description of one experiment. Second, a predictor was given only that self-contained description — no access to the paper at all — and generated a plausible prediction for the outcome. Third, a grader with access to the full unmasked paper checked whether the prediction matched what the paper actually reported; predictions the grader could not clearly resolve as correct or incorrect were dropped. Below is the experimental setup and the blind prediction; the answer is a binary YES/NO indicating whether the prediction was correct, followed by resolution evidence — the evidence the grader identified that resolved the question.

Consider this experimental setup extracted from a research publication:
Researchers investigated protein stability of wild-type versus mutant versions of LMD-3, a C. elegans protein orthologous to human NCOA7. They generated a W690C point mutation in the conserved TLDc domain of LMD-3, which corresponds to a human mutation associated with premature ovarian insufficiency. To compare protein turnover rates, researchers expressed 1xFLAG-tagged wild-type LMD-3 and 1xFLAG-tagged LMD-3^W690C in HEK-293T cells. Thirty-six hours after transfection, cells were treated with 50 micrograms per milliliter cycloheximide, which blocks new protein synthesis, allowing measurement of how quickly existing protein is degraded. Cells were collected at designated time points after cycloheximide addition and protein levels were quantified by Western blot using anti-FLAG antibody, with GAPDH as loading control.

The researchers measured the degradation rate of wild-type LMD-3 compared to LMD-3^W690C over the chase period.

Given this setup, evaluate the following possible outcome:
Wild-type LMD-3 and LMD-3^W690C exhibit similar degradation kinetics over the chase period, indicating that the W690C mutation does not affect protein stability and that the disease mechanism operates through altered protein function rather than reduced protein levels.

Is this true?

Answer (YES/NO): NO